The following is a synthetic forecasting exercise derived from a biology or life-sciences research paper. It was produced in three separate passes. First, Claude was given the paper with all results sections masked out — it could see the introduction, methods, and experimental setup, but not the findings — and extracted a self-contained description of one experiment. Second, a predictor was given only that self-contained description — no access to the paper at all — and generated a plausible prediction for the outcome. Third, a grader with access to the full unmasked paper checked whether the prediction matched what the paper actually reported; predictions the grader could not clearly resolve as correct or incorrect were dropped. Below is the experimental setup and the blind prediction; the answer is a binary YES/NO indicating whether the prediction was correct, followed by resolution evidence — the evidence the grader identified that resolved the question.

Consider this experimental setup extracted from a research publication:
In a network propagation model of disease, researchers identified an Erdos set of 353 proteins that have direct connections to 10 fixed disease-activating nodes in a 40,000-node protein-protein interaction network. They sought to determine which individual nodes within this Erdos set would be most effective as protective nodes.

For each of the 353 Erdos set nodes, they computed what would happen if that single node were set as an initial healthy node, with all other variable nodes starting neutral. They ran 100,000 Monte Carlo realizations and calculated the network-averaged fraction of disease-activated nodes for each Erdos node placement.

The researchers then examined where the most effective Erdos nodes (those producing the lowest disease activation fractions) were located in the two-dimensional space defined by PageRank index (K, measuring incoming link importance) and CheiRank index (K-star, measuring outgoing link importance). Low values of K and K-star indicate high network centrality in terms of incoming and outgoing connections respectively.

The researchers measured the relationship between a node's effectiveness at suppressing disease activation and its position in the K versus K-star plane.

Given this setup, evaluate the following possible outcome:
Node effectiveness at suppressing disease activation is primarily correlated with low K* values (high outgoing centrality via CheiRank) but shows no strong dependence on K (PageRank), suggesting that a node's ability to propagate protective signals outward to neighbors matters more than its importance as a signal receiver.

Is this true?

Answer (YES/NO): NO